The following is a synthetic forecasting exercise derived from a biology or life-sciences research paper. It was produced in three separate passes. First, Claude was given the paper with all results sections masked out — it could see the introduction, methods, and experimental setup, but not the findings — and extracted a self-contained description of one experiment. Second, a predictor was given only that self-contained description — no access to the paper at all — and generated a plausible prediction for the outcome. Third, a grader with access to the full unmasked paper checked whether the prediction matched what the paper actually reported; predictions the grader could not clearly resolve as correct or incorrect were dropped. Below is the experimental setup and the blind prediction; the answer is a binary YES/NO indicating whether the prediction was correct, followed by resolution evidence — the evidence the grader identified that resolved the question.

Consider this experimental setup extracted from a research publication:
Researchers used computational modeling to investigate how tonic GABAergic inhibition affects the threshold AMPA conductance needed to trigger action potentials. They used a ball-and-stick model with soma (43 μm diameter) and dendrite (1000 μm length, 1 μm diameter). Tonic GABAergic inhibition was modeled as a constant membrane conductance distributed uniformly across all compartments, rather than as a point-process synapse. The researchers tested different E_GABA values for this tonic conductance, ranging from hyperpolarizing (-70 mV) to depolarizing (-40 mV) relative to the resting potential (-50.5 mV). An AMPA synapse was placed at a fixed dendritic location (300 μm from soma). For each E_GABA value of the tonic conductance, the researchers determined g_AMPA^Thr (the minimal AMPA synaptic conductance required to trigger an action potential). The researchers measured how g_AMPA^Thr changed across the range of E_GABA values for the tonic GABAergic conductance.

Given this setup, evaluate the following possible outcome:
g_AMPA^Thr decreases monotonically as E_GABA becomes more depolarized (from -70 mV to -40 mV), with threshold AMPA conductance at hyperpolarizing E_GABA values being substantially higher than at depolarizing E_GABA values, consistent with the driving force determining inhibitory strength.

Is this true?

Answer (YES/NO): YES